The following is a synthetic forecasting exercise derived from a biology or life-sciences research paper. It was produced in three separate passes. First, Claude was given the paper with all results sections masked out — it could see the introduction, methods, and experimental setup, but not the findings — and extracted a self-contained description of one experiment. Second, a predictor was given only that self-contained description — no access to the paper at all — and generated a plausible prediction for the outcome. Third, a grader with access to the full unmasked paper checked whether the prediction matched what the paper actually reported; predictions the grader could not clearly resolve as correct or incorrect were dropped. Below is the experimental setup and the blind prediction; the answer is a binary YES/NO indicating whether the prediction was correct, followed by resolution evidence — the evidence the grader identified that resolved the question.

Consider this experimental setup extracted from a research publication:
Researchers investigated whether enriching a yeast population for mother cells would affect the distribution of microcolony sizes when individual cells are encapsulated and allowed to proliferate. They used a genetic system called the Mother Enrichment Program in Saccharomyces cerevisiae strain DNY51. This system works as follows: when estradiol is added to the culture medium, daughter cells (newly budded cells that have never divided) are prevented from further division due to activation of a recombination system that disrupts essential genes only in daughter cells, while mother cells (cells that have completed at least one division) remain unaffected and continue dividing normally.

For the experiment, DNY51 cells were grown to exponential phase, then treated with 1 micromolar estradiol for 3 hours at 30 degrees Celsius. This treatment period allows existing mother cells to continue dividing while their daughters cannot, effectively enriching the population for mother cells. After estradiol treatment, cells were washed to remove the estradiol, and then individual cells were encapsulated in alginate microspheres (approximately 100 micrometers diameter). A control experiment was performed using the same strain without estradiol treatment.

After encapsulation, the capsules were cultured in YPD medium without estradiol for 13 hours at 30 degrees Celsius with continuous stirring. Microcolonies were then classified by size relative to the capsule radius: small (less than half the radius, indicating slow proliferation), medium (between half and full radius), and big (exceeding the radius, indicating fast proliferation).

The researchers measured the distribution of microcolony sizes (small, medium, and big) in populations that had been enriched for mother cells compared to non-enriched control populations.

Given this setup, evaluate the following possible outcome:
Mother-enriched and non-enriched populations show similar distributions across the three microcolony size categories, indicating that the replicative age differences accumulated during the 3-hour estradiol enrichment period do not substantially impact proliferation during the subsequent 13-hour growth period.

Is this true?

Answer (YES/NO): NO